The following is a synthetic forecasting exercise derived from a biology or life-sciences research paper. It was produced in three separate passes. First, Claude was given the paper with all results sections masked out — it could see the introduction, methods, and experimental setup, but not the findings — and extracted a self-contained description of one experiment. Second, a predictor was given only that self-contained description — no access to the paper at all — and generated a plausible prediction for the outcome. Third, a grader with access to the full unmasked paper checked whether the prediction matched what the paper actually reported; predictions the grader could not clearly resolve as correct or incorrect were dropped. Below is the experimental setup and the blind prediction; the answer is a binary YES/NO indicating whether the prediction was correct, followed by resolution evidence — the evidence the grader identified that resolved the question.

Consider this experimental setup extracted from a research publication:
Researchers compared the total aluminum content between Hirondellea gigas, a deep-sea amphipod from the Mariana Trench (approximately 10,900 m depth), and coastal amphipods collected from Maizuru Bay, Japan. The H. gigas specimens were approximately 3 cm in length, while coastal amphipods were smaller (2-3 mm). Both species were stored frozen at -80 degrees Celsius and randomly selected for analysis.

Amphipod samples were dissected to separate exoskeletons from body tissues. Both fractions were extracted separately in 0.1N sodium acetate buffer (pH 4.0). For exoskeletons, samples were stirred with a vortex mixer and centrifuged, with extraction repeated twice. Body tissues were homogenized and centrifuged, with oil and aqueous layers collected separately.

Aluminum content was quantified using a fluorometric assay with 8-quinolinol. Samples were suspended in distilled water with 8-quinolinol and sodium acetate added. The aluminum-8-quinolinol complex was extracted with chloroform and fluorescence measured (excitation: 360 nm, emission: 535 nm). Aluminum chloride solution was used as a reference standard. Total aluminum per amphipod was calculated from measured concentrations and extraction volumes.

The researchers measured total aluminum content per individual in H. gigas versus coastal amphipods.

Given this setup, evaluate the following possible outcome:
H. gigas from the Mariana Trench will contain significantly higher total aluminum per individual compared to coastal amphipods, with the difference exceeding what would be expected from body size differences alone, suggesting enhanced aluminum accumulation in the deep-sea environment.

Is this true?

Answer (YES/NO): YES